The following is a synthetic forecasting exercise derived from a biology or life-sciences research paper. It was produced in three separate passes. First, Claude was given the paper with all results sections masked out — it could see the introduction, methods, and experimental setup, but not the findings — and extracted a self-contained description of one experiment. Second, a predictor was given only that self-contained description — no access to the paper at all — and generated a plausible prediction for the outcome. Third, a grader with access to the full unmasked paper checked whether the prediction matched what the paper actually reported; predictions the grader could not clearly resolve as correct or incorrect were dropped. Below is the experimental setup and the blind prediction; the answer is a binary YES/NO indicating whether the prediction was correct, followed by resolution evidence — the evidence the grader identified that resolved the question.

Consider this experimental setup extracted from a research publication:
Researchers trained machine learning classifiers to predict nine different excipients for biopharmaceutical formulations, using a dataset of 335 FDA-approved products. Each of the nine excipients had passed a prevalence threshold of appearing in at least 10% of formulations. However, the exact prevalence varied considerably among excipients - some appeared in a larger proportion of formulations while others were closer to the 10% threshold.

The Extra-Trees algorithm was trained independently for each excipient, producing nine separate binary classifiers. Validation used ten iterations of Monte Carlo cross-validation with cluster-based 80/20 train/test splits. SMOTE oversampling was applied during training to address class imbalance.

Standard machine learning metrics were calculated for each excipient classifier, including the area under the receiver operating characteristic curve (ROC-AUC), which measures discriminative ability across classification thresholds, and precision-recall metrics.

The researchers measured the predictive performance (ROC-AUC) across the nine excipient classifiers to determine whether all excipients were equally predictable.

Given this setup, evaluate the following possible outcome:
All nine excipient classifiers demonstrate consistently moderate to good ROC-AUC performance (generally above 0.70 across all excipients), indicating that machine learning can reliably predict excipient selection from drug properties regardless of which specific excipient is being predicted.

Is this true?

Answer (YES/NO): NO